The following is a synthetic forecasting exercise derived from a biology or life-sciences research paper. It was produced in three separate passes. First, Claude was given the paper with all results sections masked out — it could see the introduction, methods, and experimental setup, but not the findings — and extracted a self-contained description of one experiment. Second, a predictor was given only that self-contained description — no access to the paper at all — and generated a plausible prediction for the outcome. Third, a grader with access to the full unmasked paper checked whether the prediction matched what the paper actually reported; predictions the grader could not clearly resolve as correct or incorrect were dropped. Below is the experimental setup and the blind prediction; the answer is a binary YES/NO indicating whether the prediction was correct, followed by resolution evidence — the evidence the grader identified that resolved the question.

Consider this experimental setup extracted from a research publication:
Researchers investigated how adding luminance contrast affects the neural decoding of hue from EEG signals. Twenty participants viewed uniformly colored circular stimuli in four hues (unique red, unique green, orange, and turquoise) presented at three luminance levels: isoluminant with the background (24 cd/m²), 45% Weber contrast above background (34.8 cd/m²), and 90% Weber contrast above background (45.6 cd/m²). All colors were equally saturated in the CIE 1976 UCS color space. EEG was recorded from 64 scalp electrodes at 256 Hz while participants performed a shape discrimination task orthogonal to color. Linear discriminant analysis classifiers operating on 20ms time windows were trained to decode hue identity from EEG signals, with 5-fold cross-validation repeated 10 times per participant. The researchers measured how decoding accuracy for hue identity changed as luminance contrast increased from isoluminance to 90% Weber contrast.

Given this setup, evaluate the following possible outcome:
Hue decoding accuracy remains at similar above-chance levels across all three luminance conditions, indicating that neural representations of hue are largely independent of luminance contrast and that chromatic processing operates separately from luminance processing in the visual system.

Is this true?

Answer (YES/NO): NO